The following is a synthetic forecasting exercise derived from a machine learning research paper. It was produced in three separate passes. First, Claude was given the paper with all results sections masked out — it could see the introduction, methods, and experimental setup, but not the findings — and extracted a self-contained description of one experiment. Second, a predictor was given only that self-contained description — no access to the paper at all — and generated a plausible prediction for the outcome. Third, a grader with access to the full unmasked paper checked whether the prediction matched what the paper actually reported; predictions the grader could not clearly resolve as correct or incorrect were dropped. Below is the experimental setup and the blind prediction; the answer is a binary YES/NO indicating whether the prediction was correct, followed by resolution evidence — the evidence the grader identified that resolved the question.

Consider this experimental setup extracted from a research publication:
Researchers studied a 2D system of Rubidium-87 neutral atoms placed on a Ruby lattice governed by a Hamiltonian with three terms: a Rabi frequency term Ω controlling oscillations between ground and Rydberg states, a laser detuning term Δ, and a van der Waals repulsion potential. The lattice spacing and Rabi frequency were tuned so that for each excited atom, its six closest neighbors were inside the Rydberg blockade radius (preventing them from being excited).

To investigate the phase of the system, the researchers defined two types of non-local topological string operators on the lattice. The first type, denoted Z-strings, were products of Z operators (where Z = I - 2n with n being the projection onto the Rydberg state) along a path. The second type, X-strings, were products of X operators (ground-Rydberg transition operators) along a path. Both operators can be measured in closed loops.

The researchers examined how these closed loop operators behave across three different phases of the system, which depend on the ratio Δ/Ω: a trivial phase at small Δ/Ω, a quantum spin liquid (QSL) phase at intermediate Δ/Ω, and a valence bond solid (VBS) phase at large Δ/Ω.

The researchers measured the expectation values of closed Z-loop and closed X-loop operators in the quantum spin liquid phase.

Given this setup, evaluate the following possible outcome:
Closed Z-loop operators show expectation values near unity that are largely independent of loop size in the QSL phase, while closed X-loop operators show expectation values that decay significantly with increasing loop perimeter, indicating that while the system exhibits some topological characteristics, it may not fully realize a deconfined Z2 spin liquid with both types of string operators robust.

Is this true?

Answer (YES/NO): NO